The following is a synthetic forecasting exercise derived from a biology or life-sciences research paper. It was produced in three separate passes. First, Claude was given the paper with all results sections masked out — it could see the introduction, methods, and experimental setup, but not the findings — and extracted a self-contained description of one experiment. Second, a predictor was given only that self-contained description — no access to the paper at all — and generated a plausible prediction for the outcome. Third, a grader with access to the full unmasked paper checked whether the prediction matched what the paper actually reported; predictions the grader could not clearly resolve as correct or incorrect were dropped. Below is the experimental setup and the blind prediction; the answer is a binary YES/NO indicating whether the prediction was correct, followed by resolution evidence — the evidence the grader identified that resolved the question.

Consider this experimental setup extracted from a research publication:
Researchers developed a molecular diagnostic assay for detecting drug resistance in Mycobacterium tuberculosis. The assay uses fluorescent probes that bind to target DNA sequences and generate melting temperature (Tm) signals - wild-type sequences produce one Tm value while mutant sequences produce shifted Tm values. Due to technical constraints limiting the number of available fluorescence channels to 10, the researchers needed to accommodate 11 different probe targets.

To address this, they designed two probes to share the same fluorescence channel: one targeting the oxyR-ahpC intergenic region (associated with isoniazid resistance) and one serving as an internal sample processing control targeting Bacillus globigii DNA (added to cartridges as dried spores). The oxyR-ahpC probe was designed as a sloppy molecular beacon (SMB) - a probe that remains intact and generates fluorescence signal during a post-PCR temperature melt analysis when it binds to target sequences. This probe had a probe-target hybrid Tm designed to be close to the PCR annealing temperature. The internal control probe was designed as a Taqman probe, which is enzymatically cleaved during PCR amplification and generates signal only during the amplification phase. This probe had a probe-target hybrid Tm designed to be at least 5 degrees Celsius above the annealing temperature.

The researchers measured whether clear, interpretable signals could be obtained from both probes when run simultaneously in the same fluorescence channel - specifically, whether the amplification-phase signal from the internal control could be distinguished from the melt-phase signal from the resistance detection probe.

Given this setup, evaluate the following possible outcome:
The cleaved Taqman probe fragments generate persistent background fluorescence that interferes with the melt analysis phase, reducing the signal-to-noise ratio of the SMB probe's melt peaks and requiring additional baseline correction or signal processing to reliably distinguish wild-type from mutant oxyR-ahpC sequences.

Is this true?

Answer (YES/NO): NO